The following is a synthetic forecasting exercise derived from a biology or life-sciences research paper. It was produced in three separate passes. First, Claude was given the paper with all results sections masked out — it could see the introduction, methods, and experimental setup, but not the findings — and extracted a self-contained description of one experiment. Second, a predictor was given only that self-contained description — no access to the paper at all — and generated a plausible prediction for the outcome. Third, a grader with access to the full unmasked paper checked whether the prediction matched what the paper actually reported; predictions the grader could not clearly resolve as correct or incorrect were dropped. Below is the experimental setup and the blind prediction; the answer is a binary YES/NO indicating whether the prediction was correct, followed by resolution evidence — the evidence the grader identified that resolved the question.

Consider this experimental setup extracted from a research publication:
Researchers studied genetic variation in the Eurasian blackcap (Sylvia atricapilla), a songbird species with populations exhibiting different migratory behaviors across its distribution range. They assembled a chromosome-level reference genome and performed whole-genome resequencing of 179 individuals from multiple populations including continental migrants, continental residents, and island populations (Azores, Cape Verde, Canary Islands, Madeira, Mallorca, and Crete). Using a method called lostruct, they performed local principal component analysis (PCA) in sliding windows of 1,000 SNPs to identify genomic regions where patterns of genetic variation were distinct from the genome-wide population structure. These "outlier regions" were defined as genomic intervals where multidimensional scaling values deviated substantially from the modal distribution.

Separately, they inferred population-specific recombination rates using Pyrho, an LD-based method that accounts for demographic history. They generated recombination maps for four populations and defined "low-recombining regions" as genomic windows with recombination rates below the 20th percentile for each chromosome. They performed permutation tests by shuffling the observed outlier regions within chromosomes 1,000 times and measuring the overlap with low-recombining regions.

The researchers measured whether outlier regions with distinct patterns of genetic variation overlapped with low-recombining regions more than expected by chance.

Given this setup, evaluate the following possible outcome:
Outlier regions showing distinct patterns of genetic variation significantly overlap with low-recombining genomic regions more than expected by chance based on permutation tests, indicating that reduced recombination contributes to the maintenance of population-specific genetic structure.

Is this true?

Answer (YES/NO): NO